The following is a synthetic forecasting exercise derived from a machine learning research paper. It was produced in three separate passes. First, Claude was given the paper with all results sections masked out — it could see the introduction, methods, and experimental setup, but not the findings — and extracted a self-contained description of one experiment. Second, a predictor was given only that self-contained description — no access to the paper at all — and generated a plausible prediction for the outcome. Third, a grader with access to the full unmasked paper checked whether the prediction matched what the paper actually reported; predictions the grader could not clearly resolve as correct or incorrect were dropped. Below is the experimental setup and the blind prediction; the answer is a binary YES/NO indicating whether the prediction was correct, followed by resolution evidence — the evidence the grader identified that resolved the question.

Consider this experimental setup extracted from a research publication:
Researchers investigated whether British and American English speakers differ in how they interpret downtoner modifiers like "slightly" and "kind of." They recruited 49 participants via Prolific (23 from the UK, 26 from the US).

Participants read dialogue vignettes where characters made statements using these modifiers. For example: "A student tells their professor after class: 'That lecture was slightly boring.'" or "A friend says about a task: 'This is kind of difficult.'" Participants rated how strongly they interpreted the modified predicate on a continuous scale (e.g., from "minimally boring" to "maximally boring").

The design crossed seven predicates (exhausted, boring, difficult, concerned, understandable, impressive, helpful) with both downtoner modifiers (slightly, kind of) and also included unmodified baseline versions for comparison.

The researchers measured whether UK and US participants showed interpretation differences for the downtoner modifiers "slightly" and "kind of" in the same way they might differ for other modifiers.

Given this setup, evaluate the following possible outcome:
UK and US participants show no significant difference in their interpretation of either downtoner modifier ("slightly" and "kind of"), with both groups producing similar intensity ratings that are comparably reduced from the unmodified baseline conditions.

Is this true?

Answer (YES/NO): YES